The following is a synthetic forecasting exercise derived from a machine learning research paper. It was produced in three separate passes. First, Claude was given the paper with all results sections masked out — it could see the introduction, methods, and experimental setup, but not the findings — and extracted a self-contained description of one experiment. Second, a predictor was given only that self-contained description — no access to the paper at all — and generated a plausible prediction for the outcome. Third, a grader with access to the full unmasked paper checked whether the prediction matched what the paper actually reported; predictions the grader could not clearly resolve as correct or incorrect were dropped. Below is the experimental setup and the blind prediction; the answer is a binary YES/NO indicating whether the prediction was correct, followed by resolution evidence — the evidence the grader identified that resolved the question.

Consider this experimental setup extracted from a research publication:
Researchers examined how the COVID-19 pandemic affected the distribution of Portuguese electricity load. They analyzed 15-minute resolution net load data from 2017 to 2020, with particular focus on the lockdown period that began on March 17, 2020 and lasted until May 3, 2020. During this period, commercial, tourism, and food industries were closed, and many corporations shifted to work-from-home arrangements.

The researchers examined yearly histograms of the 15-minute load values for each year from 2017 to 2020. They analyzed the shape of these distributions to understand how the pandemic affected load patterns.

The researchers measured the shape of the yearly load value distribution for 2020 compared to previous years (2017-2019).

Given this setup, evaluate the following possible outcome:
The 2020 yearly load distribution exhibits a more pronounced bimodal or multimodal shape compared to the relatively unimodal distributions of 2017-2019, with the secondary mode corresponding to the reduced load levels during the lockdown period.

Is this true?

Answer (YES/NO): NO